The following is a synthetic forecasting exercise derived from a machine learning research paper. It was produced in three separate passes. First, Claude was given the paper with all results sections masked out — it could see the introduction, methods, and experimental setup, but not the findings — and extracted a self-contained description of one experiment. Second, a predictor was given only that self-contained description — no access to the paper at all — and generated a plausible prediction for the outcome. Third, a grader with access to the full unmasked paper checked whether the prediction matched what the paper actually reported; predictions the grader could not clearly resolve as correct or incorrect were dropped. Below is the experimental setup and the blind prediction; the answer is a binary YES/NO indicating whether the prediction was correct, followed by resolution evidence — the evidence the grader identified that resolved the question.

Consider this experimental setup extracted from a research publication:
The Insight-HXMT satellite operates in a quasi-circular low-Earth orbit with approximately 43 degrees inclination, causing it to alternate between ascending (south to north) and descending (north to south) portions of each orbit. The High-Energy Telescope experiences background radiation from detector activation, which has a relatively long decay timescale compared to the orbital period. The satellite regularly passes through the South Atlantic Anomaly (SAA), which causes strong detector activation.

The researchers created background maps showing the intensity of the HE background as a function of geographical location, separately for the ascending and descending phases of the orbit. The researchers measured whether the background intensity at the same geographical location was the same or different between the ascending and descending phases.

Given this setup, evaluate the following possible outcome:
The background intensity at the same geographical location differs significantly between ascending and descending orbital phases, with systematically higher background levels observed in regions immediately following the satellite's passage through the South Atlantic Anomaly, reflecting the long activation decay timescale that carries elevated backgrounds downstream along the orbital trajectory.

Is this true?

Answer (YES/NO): YES